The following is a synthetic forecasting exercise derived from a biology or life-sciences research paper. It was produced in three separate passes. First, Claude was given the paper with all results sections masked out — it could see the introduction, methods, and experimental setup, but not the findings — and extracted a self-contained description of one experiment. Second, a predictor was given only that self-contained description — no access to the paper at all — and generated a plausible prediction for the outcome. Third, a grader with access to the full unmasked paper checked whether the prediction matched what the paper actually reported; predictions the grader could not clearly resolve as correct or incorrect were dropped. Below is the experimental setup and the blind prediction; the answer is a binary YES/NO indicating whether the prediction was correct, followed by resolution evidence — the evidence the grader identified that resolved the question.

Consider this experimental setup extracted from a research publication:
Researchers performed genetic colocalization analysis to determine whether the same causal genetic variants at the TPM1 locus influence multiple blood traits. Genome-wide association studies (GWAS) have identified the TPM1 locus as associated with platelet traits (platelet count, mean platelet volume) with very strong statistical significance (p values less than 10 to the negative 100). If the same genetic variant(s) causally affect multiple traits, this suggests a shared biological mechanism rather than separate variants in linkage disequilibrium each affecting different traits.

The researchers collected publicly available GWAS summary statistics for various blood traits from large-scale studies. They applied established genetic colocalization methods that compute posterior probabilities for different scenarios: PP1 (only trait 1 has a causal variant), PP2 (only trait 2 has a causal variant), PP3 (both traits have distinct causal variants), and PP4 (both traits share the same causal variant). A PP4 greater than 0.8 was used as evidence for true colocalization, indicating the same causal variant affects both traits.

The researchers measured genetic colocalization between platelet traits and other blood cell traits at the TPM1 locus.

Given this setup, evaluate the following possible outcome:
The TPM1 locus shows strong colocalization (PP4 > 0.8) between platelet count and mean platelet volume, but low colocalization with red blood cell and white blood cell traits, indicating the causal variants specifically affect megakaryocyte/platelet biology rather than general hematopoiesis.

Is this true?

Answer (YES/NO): NO